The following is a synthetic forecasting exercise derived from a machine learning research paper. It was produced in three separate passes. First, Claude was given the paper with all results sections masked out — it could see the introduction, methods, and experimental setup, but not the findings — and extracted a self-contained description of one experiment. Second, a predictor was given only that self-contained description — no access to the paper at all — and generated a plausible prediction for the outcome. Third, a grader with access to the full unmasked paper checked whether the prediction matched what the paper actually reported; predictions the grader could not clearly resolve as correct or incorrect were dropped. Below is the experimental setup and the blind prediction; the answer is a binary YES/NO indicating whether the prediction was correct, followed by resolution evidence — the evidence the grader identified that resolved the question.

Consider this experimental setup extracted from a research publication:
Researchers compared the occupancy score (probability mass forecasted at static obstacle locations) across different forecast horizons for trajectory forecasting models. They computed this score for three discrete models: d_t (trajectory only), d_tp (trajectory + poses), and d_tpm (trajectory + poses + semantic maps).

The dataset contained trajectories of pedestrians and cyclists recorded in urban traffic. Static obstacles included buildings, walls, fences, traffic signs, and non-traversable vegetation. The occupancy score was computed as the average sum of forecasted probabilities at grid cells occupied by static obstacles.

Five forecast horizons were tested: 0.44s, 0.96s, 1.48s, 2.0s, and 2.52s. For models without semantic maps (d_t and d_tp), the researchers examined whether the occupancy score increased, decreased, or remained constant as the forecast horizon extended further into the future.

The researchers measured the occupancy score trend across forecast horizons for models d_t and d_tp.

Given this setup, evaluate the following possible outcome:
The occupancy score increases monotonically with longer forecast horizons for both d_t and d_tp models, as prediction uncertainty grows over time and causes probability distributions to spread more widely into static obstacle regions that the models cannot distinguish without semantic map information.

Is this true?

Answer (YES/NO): YES